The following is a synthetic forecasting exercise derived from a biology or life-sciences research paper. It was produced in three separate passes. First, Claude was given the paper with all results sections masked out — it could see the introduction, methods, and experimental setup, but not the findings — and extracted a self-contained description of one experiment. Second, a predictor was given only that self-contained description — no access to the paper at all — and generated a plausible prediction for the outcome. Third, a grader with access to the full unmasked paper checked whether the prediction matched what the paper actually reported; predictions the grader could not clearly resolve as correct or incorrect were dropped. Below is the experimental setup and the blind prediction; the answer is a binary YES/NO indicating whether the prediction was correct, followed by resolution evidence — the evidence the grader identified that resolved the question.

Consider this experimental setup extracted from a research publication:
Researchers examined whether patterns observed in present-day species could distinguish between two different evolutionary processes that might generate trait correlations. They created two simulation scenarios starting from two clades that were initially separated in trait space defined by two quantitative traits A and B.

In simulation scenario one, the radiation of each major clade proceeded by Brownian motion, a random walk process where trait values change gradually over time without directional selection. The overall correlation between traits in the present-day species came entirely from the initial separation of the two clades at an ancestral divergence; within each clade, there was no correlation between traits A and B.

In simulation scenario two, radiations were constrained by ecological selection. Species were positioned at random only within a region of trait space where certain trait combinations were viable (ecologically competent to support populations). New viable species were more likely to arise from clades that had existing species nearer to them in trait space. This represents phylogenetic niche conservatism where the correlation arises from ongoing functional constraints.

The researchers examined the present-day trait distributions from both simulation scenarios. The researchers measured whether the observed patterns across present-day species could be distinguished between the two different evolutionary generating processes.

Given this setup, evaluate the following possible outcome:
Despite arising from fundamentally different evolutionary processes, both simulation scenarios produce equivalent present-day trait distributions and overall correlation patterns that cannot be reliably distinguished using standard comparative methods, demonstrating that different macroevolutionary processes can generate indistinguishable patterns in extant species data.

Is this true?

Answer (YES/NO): YES